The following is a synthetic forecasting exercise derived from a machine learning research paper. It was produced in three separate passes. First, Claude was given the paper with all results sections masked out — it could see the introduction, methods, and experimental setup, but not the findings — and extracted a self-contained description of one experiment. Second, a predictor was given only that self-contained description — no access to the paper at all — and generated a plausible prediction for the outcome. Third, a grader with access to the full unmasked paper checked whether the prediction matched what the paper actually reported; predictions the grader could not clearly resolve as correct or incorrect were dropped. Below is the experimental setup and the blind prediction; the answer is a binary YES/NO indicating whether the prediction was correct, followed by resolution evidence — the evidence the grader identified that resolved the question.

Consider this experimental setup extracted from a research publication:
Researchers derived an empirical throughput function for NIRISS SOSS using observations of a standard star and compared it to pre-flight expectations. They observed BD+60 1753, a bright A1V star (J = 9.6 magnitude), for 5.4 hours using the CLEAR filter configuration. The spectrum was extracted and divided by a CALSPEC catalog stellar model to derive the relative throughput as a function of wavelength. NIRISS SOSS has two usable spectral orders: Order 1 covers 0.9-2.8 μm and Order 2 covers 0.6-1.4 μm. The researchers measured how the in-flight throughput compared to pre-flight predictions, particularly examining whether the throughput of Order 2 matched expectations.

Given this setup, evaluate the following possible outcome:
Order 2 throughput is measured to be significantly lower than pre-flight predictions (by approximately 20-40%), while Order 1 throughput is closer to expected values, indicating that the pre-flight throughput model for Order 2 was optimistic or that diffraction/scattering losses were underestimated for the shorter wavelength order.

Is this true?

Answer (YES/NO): NO